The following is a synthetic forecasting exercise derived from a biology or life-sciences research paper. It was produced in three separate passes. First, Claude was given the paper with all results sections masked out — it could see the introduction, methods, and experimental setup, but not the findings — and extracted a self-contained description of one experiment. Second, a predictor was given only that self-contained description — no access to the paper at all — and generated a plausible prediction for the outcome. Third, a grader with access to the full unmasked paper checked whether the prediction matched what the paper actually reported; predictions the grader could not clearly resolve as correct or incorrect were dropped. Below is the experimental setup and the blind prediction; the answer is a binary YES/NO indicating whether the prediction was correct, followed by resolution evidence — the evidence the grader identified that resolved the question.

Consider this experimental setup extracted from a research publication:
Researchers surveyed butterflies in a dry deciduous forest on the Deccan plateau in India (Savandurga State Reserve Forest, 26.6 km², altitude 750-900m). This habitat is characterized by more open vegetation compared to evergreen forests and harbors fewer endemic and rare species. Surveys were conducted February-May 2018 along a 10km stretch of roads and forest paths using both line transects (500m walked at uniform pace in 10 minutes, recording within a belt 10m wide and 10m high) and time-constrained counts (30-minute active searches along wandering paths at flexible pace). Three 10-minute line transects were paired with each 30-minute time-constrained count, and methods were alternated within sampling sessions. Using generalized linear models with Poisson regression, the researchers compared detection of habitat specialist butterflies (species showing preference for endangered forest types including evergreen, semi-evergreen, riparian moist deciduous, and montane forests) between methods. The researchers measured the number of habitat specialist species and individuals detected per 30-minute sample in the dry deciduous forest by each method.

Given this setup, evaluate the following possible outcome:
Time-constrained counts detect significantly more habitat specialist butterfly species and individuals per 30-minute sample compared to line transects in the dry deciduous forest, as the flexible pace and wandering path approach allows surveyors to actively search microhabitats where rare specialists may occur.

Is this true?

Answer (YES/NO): NO